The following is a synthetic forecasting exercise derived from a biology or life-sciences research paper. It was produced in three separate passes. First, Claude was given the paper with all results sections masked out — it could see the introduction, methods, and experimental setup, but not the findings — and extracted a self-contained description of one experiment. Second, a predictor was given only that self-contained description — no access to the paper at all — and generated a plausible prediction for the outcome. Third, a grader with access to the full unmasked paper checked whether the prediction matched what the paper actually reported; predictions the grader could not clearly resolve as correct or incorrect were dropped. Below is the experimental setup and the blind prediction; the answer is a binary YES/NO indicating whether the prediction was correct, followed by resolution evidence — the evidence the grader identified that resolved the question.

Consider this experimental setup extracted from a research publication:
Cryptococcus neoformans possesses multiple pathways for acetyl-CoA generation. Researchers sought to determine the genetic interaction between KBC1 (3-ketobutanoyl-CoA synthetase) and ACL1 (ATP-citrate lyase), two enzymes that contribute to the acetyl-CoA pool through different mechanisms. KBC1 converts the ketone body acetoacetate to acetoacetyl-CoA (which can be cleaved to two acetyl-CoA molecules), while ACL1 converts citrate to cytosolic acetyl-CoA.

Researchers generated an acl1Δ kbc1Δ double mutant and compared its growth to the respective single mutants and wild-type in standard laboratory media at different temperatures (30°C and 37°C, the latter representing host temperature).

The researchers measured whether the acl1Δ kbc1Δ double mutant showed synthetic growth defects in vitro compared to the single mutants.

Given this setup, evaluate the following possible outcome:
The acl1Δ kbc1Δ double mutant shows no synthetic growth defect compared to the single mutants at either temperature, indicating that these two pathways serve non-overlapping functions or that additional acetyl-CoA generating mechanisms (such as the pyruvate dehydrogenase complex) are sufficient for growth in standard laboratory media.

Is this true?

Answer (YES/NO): YES